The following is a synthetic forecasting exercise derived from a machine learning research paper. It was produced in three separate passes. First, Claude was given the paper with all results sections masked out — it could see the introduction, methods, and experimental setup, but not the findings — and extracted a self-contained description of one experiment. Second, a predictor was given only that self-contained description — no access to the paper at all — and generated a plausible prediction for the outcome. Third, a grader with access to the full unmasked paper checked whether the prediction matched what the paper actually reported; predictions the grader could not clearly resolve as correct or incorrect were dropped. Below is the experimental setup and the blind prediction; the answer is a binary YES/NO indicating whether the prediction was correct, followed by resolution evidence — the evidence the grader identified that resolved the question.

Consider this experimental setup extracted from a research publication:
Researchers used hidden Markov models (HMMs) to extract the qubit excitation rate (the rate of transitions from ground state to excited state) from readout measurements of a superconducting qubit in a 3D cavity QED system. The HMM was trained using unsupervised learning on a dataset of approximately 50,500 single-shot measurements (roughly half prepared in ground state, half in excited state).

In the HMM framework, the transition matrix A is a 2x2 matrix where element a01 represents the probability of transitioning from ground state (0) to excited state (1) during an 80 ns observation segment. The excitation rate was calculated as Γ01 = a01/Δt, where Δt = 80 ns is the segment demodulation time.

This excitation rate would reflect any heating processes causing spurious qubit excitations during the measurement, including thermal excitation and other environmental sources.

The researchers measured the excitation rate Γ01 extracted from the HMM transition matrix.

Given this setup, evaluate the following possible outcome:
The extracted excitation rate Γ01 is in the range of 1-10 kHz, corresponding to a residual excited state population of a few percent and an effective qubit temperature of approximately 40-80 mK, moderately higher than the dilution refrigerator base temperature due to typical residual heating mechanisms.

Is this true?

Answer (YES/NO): NO